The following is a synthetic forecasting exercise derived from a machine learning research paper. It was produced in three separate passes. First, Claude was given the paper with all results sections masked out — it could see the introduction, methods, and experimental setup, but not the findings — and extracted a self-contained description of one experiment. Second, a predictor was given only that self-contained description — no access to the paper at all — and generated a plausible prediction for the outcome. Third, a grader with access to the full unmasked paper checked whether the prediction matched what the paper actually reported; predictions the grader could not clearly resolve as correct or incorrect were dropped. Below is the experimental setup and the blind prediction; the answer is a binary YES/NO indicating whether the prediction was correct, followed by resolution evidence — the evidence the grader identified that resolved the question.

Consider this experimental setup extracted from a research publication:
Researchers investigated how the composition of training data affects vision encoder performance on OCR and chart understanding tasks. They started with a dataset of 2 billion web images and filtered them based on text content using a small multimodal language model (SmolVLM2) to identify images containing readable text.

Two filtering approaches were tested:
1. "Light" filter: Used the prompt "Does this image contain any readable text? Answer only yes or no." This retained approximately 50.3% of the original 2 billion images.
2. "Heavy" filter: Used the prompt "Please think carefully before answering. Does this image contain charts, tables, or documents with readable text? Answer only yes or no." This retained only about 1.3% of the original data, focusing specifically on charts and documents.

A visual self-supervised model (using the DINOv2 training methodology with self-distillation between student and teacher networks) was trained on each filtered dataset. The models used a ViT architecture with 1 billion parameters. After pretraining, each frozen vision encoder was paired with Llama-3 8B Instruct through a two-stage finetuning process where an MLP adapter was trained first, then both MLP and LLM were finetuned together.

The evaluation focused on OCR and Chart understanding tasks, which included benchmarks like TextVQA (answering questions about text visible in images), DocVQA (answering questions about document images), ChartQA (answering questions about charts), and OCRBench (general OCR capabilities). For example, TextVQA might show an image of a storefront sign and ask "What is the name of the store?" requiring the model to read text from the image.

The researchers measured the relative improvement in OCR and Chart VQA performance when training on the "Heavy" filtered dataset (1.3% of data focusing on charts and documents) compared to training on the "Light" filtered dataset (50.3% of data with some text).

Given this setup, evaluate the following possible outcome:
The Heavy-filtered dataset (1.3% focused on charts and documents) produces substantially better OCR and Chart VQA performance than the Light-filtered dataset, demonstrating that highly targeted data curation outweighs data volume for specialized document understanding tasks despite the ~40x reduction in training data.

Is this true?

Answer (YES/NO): YES